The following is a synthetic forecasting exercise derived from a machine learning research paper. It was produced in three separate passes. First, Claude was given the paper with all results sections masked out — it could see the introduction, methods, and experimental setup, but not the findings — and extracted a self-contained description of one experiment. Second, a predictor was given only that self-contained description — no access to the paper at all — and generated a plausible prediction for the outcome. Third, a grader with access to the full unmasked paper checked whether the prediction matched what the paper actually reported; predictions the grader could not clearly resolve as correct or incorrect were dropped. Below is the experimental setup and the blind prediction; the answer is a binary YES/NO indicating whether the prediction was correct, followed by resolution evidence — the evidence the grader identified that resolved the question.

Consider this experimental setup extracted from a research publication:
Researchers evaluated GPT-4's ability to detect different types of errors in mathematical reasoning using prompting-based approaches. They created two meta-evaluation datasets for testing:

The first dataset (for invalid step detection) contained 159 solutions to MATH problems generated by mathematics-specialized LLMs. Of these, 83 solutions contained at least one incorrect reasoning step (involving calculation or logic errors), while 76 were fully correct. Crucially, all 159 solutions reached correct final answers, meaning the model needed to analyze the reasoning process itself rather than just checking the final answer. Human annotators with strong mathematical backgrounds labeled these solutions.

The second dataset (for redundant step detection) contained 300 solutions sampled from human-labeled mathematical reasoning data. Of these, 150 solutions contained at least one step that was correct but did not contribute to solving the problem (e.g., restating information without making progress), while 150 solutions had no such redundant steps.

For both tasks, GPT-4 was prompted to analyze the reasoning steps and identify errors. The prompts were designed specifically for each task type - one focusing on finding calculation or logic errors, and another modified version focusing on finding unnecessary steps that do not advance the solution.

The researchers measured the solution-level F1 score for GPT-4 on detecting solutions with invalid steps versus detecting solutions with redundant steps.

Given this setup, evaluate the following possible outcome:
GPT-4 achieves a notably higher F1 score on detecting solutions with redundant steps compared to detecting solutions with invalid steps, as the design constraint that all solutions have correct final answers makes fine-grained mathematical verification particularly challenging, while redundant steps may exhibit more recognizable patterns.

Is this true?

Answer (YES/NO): NO